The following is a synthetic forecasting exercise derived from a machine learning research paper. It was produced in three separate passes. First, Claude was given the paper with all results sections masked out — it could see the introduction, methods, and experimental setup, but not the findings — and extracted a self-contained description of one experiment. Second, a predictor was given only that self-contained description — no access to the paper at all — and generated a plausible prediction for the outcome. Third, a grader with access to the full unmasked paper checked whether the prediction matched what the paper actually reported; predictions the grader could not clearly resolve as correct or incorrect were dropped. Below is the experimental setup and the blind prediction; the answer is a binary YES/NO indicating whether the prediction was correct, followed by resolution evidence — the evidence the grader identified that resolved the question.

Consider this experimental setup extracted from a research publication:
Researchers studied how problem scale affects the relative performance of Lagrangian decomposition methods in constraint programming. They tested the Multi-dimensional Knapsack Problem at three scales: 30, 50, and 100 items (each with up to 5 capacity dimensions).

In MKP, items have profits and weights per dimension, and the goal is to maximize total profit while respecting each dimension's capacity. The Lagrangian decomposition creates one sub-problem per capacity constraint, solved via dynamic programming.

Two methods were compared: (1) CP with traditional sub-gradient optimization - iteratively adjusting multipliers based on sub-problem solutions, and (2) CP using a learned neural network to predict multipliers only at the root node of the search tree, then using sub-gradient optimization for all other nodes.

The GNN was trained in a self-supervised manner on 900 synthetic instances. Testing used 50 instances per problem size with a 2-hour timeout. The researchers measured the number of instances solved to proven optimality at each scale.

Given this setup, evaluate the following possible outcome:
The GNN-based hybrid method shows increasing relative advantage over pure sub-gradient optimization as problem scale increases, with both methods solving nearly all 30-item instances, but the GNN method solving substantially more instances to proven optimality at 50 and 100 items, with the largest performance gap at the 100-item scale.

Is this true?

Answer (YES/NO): NO